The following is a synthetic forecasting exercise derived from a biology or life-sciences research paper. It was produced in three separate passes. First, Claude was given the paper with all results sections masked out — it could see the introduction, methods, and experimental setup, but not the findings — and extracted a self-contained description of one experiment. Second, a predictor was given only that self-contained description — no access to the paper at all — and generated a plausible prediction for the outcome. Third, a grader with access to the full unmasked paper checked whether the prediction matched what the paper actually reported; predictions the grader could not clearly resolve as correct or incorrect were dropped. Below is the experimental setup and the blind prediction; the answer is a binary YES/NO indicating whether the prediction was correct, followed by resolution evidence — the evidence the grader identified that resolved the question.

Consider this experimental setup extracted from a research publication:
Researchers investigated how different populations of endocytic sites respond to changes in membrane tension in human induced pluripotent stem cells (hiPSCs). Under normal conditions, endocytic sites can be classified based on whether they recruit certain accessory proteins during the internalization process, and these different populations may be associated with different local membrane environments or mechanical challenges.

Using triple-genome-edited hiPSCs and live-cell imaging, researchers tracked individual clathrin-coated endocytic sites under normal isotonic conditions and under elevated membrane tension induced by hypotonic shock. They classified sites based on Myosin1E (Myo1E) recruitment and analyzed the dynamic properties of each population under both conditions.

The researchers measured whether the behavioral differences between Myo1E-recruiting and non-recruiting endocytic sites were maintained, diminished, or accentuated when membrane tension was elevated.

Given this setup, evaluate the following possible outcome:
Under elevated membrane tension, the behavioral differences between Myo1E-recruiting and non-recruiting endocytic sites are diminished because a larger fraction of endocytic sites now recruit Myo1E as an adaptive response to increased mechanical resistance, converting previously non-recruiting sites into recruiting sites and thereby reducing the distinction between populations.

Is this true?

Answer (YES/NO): YES